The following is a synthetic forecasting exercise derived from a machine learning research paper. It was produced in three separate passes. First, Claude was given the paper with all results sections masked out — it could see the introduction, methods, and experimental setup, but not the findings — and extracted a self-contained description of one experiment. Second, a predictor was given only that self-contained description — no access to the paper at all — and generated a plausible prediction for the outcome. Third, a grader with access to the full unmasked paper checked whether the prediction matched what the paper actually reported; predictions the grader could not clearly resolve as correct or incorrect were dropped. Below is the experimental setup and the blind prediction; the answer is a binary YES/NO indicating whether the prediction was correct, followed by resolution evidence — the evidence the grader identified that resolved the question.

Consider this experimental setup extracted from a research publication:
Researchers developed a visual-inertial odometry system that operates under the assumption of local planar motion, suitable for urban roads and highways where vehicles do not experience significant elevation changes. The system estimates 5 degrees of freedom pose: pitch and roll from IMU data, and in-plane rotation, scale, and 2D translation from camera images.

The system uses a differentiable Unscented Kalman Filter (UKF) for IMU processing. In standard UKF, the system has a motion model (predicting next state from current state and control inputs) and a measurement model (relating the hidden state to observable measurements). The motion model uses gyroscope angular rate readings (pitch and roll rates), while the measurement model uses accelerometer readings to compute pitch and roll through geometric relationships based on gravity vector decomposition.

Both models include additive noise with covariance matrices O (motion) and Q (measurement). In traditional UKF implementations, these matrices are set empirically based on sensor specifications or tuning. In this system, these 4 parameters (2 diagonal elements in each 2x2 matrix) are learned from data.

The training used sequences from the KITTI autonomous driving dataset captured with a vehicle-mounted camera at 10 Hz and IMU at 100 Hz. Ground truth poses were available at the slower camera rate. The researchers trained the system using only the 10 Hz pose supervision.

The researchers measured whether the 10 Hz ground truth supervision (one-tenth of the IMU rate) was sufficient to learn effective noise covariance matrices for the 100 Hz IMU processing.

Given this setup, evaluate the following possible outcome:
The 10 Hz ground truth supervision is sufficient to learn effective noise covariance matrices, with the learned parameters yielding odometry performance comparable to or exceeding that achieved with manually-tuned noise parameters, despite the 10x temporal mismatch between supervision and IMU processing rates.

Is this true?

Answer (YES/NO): YES